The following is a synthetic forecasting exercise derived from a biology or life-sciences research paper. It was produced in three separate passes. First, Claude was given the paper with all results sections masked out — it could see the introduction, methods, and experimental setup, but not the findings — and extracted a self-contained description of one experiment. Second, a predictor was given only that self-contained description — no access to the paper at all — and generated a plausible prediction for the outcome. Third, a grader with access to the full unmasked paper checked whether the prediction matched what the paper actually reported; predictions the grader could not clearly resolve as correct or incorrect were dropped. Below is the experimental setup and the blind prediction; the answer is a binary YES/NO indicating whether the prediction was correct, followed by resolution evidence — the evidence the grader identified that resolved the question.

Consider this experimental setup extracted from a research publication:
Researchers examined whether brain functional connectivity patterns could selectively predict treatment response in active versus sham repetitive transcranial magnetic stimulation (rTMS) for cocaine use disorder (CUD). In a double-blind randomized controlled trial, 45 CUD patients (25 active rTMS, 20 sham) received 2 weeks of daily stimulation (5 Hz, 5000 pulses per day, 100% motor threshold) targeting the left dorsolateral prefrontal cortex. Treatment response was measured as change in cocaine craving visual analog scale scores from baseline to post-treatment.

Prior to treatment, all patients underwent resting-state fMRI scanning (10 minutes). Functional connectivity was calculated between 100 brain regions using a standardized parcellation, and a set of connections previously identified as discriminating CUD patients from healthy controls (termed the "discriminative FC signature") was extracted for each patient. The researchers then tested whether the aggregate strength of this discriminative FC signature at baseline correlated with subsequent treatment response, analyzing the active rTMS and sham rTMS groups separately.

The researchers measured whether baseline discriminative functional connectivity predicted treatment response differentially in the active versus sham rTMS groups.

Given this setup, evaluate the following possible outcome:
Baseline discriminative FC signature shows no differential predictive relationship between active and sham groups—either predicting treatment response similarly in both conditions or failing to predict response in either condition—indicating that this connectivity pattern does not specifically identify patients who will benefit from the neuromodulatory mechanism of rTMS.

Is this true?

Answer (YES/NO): NO